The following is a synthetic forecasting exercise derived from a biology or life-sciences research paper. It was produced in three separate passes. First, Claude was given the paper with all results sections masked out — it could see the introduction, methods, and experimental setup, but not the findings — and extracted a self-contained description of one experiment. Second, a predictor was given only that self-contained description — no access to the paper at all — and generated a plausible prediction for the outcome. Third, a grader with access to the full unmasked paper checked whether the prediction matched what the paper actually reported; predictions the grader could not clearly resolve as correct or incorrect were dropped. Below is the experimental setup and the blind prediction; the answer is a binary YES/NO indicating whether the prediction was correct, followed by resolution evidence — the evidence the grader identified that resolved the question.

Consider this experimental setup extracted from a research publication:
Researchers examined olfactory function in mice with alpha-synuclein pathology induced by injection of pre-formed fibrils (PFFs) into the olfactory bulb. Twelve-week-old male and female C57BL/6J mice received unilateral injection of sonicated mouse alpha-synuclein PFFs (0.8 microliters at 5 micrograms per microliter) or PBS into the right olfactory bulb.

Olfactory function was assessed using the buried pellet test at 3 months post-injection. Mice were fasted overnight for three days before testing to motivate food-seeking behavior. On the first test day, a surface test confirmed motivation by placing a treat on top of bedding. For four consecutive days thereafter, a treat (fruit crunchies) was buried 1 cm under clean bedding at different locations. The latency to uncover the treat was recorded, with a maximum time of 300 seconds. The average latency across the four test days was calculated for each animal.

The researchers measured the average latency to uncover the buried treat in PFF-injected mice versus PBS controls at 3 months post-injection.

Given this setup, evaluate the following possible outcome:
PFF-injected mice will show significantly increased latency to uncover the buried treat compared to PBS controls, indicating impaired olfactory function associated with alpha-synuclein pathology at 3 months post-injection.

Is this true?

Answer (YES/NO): NO